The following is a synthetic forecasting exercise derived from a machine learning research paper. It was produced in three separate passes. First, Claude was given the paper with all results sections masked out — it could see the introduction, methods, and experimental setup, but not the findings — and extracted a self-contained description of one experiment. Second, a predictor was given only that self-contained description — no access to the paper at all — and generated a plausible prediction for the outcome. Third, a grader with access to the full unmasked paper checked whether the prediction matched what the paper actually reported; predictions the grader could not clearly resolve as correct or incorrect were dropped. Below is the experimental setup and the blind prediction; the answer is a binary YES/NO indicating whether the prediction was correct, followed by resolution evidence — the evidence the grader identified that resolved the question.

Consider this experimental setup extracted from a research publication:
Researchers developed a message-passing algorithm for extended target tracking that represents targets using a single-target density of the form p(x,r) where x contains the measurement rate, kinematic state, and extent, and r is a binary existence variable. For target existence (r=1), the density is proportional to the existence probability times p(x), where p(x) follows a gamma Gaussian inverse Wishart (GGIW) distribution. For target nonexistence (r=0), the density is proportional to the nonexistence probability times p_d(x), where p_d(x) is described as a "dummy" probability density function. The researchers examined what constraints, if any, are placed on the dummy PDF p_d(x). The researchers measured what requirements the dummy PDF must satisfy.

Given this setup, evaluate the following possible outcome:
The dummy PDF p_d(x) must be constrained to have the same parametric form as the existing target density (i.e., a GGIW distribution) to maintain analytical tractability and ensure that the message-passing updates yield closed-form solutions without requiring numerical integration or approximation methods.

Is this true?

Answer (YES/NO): NO